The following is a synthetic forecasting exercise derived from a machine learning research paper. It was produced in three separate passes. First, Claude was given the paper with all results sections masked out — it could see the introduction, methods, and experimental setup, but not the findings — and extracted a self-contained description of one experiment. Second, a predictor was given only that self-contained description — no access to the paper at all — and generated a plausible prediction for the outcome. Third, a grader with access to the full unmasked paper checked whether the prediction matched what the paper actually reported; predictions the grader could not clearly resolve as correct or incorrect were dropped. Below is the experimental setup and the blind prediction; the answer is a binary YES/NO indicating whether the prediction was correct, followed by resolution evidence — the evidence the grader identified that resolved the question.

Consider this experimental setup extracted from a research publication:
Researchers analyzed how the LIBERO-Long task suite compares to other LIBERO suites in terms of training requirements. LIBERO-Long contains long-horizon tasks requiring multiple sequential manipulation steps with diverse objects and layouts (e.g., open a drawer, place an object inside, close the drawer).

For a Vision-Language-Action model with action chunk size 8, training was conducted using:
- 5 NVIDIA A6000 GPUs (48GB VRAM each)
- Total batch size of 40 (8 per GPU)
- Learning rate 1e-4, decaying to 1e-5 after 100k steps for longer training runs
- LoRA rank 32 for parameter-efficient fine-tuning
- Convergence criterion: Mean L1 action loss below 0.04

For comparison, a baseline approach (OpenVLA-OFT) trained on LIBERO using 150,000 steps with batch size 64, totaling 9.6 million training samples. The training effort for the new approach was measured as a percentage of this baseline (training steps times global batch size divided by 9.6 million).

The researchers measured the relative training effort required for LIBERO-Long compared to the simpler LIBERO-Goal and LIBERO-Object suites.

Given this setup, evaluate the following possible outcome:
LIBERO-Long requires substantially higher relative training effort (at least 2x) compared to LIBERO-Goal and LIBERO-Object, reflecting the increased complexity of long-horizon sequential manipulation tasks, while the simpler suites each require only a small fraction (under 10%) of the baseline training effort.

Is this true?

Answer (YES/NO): NO